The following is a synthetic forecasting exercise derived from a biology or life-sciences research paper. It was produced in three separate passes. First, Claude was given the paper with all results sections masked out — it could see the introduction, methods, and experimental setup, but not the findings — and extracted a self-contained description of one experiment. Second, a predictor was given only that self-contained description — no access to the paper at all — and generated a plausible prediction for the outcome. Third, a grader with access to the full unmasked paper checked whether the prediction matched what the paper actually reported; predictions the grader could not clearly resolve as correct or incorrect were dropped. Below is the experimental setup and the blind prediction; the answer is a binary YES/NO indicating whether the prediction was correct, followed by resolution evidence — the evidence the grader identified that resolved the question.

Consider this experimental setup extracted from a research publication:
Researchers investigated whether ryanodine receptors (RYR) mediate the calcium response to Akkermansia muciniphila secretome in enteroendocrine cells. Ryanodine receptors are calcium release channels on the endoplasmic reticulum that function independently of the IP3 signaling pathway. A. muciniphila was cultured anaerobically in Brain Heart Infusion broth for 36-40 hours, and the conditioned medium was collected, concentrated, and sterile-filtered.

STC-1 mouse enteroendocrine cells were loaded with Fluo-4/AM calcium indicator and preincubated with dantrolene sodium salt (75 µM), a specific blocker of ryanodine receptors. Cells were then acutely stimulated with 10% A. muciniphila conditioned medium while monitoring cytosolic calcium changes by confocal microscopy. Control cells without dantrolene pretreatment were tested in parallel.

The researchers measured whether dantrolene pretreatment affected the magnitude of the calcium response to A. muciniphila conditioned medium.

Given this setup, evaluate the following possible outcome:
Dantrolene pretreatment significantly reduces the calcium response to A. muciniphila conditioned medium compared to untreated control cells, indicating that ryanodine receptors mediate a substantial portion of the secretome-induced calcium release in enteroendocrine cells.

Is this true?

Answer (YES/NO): YES